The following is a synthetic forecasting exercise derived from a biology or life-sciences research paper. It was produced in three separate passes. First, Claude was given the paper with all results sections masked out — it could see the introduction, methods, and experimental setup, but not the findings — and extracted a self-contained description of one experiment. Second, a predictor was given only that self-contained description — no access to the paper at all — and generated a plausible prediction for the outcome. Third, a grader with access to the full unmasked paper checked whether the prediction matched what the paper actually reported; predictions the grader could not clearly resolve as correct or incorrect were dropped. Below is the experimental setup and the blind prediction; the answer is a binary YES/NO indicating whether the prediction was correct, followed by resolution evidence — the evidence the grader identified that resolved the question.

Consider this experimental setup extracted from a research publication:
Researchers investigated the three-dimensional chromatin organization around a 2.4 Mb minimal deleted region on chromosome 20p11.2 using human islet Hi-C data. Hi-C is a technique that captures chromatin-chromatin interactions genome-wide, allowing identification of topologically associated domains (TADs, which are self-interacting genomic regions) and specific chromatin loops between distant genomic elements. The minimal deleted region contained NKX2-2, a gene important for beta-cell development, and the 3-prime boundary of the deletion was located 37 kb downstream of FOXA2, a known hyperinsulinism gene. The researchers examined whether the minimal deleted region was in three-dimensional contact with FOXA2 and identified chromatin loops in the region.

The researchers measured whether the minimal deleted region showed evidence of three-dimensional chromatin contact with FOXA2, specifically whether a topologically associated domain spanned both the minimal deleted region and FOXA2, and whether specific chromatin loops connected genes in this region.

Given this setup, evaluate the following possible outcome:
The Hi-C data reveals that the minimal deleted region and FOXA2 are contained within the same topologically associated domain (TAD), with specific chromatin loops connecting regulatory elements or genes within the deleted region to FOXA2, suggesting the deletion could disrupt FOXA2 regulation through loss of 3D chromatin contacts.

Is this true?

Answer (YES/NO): YES